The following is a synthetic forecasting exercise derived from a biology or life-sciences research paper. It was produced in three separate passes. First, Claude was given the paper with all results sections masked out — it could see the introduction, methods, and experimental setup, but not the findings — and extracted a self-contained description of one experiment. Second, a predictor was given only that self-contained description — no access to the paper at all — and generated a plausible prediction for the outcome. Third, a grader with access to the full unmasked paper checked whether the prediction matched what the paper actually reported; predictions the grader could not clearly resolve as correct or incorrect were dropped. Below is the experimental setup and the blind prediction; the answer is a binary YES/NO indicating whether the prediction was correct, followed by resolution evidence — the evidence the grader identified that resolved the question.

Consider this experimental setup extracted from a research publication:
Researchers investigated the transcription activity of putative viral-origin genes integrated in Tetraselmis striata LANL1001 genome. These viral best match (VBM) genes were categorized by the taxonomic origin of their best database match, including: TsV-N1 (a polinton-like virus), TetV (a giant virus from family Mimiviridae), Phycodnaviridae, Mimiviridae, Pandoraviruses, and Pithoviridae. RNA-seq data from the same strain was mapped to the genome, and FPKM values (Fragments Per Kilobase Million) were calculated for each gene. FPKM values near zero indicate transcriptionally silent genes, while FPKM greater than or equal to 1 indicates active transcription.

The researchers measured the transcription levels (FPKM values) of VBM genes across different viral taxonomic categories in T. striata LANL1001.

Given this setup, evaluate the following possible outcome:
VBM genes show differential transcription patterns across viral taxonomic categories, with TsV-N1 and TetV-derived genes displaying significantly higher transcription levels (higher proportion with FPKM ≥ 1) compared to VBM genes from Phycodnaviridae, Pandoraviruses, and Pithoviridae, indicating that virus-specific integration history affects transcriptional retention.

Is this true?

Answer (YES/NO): NO